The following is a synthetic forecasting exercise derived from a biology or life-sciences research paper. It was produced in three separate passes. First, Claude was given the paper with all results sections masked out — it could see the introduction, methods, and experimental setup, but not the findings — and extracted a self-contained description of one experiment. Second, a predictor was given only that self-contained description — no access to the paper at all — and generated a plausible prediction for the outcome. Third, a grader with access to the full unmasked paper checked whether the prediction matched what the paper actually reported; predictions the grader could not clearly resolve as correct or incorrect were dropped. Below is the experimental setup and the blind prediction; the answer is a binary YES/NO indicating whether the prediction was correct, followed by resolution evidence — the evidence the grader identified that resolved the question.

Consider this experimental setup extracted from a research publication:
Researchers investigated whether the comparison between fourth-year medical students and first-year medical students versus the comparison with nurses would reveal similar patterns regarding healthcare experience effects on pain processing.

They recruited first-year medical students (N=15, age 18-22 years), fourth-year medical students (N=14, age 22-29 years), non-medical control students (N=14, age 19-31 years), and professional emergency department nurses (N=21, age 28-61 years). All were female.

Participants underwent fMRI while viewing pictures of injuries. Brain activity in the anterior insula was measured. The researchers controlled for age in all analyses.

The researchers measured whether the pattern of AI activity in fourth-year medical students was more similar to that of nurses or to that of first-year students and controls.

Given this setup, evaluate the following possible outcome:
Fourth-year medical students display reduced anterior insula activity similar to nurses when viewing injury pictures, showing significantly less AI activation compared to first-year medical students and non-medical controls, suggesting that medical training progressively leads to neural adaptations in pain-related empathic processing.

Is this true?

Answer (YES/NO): NO